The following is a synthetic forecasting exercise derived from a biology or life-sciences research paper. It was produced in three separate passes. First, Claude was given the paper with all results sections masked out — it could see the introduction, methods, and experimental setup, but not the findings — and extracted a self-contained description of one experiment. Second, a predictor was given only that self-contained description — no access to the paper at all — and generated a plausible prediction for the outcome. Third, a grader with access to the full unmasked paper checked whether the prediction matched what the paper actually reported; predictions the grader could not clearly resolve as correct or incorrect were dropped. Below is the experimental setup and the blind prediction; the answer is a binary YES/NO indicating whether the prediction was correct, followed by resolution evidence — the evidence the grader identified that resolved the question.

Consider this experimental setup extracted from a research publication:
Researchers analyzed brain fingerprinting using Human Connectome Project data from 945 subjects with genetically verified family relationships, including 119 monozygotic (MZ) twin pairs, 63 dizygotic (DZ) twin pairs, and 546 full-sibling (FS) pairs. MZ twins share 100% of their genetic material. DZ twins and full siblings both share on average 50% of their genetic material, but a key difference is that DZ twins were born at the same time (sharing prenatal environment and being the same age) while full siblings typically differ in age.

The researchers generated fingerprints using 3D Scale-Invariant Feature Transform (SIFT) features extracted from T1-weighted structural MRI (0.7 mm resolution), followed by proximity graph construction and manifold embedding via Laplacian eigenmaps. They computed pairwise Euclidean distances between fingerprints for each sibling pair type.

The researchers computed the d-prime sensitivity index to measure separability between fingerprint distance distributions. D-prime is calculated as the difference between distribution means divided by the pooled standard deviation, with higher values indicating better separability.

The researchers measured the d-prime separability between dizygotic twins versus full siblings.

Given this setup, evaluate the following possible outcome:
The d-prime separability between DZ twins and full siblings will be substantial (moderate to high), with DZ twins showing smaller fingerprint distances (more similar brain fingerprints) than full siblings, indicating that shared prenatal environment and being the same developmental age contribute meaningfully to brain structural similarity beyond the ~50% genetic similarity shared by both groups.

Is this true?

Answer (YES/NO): NO